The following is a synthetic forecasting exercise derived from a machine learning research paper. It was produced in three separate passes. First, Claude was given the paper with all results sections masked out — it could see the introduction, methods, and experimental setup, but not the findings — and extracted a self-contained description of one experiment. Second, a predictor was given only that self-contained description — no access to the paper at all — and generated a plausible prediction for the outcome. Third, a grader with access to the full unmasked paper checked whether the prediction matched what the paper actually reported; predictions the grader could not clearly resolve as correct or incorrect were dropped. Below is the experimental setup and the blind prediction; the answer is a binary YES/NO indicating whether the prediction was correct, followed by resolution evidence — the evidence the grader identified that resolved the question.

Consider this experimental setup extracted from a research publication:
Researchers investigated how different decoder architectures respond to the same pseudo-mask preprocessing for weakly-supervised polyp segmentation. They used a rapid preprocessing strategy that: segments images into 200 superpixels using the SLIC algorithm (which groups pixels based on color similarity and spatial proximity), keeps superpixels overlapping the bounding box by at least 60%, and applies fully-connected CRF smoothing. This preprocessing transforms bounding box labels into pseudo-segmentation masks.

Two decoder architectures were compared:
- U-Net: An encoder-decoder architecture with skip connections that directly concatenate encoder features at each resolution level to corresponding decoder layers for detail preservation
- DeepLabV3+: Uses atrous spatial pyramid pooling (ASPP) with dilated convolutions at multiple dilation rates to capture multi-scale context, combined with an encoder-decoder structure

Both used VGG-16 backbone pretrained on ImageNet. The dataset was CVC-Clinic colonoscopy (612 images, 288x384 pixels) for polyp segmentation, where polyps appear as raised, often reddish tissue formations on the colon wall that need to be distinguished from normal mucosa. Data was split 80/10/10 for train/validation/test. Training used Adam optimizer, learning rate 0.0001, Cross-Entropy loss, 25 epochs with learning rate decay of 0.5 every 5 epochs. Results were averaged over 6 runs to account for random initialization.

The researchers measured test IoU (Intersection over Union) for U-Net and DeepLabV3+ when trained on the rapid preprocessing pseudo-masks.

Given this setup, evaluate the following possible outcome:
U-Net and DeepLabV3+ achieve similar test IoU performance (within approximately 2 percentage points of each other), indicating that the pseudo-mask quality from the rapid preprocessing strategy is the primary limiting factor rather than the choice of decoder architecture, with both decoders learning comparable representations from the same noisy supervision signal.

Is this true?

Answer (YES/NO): YES